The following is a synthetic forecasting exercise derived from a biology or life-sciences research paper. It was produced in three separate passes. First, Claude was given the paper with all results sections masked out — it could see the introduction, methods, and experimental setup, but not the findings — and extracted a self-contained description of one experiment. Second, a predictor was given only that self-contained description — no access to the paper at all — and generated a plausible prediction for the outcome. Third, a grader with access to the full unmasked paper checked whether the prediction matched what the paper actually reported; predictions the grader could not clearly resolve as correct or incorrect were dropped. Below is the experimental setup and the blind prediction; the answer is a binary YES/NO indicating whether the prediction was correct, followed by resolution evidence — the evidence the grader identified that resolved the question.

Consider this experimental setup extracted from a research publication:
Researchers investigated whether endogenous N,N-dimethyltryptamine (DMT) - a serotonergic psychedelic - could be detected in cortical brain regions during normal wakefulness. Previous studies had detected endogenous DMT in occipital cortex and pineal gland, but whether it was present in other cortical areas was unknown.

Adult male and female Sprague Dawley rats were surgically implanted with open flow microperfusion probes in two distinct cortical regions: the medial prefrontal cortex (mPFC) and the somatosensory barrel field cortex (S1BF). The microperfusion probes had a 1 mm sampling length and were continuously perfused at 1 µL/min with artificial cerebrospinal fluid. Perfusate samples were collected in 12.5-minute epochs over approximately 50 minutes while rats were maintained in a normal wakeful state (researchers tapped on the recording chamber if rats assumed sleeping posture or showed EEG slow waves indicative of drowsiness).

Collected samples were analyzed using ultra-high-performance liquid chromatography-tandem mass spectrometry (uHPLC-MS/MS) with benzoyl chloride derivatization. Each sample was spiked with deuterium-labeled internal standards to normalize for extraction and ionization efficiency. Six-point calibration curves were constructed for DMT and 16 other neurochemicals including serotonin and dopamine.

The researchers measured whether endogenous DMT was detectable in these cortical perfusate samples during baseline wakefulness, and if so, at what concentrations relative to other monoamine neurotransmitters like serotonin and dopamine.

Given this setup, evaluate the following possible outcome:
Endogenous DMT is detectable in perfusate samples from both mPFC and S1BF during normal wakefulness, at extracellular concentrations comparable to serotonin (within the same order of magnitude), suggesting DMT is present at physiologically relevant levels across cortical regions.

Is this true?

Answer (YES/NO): YES